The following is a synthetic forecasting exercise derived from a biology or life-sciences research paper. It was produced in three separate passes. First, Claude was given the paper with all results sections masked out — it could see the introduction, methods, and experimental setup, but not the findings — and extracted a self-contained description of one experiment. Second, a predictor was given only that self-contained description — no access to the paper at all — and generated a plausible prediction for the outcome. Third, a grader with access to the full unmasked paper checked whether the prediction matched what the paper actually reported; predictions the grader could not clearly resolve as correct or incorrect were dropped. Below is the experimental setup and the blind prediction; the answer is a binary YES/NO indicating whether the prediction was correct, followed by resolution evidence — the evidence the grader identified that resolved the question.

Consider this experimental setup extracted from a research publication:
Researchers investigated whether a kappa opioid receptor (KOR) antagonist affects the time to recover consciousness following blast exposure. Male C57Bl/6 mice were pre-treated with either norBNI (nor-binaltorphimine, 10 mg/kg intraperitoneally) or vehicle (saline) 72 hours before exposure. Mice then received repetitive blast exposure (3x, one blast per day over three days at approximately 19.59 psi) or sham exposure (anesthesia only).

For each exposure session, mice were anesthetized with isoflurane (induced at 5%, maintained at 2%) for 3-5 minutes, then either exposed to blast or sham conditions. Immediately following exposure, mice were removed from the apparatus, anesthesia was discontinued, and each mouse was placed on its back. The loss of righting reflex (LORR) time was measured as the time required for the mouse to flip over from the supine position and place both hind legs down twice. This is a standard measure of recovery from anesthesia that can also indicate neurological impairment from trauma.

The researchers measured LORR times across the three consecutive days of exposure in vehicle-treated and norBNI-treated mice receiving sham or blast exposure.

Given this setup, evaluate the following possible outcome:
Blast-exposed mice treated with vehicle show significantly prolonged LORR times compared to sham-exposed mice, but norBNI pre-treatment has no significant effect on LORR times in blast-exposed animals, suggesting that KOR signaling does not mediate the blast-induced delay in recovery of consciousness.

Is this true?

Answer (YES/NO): YES